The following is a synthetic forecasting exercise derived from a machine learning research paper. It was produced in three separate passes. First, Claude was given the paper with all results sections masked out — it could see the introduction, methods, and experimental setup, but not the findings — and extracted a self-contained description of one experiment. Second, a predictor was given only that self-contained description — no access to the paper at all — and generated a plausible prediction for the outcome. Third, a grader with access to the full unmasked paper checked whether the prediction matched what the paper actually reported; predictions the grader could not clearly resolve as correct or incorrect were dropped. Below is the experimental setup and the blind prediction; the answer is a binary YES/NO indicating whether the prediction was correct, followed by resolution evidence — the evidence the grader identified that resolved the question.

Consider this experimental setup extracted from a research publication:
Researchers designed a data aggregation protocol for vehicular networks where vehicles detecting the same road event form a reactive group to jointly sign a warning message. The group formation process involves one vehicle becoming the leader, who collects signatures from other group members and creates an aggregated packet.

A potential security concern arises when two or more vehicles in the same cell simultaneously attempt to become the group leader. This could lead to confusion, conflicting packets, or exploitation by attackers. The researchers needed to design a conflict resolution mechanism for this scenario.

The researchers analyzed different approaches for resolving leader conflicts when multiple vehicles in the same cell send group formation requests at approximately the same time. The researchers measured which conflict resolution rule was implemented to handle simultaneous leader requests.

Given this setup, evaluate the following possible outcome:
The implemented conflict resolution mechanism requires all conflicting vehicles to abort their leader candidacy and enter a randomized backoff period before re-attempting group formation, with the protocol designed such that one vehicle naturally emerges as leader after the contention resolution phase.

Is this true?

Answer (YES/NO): NO